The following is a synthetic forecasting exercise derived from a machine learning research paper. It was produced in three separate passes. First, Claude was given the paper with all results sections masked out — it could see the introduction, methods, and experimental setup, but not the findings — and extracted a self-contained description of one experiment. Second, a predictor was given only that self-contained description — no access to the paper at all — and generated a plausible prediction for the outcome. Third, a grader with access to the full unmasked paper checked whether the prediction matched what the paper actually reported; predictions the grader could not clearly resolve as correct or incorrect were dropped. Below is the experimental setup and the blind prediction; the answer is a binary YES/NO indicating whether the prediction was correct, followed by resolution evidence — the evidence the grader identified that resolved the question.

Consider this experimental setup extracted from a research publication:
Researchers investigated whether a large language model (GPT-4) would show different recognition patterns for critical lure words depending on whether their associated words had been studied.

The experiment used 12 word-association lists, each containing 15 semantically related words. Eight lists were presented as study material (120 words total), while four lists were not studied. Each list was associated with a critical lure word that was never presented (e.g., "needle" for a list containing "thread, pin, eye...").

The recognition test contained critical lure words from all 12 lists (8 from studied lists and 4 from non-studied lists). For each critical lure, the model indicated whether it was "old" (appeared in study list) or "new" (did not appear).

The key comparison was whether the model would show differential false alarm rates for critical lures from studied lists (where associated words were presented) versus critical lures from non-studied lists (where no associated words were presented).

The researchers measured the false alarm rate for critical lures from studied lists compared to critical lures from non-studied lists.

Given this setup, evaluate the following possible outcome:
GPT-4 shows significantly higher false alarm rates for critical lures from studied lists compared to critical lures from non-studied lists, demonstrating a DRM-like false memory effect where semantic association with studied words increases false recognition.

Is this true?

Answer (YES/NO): YES